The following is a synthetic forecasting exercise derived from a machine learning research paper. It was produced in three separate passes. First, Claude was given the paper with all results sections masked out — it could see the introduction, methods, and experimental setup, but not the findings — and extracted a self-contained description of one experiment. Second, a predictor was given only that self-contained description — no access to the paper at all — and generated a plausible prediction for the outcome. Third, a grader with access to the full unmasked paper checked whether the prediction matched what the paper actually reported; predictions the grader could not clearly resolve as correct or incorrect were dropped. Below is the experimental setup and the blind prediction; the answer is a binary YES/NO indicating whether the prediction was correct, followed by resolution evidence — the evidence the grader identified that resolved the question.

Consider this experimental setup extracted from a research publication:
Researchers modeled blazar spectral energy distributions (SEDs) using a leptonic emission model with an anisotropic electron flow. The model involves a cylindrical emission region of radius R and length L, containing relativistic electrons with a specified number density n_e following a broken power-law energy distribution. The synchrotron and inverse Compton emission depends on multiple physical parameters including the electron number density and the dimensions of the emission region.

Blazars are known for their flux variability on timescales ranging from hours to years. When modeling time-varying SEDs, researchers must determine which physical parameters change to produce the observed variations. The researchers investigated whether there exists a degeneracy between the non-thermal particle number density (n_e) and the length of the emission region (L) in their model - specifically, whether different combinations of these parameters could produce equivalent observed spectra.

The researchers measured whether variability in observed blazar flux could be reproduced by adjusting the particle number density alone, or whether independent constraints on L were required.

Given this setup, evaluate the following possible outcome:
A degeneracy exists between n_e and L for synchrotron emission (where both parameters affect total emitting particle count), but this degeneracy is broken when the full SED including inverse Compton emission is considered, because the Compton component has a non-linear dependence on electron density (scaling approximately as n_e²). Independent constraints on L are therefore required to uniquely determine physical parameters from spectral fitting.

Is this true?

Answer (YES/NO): NO